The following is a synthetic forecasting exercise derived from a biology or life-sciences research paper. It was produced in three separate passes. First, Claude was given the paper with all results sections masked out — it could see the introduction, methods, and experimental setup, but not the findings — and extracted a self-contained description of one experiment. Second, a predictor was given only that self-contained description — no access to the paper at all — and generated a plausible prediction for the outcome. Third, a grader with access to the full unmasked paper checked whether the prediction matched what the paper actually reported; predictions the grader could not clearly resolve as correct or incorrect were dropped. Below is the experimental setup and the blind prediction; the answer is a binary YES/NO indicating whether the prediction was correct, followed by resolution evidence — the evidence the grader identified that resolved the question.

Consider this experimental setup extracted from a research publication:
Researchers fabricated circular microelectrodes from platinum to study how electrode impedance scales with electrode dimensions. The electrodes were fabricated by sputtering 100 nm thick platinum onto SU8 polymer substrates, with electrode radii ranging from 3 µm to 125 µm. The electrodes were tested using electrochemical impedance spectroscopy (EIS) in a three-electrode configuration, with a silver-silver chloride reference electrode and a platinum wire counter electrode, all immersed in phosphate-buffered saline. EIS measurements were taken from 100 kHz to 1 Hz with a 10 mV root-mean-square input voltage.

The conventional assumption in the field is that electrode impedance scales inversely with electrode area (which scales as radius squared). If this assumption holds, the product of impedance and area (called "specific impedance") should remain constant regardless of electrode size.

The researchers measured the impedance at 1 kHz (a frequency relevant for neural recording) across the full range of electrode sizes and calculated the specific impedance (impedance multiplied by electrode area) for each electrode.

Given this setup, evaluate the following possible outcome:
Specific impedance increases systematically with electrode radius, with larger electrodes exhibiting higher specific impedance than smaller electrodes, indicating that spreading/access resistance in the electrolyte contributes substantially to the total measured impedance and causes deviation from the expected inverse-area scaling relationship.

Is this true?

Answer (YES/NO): NO